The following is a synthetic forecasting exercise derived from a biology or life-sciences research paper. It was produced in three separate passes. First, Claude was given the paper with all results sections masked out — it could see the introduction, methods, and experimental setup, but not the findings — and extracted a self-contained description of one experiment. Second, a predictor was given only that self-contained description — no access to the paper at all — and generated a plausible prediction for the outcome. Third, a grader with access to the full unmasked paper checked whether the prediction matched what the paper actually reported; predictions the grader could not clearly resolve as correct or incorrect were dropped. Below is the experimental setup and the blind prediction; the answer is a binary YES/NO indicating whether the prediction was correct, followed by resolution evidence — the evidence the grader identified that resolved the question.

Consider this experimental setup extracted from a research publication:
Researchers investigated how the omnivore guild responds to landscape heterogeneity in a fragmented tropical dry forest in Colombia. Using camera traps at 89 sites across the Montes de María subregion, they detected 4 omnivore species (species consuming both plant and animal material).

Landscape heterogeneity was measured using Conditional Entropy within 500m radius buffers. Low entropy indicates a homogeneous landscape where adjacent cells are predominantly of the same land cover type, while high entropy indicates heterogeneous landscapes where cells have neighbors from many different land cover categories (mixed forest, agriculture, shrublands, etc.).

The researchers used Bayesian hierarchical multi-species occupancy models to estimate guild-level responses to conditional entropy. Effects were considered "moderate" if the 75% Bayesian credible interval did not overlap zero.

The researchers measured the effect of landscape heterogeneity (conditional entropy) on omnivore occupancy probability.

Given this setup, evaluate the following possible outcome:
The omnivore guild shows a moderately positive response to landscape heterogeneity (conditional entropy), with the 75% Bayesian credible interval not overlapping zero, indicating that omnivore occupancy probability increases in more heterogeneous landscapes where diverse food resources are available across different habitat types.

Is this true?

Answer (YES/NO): NO